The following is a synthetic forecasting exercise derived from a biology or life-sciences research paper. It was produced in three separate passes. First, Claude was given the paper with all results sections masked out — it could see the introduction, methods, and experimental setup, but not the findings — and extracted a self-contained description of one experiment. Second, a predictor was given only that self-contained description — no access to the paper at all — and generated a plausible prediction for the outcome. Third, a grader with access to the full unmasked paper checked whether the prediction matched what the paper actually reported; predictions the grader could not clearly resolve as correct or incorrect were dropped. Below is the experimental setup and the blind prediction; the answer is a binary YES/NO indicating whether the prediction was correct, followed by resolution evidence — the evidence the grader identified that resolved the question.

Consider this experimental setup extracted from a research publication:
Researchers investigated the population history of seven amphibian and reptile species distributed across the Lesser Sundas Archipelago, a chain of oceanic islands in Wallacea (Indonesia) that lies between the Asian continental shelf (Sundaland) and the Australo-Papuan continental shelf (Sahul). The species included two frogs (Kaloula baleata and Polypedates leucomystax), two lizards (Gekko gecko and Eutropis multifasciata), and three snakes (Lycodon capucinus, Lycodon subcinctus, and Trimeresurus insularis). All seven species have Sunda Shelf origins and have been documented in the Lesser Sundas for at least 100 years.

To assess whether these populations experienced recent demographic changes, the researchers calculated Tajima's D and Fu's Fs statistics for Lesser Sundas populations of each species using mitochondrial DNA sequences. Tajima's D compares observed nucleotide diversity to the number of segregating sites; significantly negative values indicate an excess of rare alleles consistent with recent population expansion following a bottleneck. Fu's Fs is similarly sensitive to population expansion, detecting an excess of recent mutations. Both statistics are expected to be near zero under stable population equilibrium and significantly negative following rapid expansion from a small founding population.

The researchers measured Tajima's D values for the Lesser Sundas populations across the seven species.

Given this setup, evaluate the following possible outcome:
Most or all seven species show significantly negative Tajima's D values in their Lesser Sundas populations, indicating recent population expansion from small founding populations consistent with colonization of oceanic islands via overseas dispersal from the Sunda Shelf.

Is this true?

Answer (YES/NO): NO